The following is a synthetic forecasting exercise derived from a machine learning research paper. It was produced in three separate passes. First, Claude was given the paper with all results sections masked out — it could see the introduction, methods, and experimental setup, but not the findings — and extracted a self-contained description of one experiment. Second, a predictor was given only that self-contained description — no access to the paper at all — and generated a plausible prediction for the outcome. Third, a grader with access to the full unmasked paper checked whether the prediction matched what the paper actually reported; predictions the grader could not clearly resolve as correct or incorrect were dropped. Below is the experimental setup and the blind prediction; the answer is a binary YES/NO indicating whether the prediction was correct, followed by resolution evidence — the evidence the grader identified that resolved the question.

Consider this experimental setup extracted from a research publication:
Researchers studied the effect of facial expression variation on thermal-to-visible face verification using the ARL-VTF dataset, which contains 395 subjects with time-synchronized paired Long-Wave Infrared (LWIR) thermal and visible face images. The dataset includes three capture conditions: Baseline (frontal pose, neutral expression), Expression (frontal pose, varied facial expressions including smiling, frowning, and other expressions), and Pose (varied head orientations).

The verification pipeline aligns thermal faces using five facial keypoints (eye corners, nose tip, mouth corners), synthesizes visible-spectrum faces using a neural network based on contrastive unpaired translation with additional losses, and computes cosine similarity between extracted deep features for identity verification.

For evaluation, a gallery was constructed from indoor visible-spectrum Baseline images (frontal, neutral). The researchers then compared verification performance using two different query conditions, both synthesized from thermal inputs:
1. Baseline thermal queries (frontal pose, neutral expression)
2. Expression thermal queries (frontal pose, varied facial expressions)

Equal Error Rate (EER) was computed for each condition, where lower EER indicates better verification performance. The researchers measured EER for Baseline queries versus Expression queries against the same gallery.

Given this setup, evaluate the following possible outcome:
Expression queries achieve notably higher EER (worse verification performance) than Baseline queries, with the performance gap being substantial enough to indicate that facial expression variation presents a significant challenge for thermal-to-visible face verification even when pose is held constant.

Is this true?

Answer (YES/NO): NO